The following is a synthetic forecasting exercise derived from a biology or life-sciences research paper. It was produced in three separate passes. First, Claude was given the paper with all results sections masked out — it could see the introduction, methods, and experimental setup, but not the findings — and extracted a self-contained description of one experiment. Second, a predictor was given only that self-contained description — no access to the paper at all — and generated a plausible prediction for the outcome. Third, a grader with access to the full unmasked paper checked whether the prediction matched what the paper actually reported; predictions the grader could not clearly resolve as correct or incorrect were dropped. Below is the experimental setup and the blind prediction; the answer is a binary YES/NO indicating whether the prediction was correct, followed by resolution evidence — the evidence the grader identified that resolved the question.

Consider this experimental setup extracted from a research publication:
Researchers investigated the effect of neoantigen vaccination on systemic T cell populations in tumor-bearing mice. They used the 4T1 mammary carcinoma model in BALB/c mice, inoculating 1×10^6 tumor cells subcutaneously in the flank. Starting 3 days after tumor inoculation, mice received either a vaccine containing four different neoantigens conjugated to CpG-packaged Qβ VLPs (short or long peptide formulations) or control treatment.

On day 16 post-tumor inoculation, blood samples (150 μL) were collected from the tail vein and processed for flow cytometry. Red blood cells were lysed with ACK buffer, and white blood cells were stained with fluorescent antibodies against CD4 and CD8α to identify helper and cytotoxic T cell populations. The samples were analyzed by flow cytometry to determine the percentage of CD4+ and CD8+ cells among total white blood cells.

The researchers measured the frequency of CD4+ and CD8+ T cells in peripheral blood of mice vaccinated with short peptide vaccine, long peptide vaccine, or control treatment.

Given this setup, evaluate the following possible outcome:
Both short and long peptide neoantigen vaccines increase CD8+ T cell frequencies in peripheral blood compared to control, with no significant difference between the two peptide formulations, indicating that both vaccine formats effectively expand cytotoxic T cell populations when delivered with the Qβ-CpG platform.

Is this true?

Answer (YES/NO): NO